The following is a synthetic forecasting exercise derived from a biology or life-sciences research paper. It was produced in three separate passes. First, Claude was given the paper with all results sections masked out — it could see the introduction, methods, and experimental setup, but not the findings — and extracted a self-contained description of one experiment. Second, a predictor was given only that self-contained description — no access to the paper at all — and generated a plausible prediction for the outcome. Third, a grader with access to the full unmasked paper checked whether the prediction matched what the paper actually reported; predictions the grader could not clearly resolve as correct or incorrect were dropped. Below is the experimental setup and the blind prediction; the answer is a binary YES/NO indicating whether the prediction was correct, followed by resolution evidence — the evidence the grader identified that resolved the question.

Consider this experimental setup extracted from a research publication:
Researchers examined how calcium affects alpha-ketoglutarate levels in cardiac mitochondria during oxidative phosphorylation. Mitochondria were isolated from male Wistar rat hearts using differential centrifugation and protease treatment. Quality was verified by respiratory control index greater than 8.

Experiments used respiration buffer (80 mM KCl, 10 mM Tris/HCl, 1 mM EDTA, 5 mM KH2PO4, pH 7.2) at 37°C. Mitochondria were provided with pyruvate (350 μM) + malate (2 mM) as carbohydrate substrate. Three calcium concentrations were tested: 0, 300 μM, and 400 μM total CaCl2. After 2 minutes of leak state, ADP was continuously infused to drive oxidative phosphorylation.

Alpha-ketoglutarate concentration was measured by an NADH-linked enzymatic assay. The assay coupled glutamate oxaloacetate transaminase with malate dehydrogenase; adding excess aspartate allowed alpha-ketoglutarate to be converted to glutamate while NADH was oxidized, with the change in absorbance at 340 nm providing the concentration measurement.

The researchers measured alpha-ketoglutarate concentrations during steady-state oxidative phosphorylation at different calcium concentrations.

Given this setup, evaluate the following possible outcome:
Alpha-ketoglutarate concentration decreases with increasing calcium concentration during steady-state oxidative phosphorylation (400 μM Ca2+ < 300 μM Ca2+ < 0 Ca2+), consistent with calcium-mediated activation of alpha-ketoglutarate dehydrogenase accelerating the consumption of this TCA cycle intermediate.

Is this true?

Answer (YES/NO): NO